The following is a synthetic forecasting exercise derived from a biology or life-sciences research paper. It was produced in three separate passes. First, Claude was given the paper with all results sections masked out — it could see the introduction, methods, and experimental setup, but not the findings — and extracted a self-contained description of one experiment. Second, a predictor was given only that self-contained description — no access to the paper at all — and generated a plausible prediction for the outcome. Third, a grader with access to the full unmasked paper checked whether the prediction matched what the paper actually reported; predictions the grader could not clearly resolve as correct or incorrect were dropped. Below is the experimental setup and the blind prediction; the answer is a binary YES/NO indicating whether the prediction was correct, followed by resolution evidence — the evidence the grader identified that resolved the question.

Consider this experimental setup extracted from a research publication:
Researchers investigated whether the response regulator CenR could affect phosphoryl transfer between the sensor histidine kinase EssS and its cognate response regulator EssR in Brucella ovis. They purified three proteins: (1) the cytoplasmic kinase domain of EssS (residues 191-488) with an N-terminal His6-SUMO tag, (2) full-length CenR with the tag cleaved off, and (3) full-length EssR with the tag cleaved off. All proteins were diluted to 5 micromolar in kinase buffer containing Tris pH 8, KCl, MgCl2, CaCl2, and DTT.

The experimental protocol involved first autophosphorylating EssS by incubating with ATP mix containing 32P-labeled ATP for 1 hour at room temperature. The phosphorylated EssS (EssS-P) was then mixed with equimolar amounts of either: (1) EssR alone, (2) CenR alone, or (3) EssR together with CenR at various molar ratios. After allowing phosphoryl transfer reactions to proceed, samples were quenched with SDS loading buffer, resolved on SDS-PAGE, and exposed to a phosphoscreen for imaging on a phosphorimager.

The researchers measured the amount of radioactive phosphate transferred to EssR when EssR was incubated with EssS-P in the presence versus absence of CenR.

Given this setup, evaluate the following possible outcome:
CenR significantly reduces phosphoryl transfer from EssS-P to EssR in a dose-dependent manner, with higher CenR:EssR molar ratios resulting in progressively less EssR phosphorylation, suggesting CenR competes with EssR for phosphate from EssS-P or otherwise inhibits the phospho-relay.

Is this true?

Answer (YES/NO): NO